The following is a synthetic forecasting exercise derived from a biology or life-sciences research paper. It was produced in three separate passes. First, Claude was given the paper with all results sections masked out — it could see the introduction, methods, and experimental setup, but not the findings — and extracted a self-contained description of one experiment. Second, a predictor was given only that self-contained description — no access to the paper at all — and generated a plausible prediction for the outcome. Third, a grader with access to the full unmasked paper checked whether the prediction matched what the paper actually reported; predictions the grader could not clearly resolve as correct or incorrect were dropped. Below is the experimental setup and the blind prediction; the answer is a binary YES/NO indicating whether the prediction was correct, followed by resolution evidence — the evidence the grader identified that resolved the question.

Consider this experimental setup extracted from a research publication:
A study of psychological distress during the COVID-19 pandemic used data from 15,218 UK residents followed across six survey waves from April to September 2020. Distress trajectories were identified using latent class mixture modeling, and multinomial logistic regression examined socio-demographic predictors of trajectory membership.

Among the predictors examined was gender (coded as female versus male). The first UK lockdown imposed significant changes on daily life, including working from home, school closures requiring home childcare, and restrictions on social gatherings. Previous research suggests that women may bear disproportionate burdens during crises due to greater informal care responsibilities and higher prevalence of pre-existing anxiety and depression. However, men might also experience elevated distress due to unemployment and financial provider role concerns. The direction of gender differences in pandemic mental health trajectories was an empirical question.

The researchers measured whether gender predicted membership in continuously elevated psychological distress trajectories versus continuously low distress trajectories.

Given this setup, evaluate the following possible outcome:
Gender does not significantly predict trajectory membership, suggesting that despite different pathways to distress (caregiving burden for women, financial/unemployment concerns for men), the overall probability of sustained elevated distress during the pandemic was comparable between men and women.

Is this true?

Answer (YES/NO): NO